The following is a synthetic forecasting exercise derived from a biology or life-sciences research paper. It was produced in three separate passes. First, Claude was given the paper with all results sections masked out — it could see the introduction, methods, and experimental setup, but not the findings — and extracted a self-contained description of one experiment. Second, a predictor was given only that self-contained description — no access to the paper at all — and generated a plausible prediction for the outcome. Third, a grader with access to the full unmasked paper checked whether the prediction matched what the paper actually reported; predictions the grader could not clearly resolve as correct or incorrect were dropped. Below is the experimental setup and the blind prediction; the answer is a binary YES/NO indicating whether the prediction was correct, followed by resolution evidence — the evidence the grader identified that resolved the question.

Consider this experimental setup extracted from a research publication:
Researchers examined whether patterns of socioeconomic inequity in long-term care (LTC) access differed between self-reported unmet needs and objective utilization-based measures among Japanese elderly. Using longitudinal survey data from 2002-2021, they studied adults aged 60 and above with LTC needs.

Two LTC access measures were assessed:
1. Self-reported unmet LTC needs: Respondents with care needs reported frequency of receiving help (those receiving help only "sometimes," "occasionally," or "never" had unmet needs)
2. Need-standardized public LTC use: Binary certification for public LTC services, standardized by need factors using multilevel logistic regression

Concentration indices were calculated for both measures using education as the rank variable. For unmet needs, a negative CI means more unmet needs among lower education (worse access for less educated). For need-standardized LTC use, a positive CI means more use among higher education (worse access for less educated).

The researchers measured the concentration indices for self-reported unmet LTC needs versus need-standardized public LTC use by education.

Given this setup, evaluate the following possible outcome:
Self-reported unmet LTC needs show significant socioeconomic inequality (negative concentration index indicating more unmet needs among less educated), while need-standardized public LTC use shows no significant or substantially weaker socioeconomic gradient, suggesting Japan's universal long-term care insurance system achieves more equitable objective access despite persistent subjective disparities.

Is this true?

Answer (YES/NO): NO